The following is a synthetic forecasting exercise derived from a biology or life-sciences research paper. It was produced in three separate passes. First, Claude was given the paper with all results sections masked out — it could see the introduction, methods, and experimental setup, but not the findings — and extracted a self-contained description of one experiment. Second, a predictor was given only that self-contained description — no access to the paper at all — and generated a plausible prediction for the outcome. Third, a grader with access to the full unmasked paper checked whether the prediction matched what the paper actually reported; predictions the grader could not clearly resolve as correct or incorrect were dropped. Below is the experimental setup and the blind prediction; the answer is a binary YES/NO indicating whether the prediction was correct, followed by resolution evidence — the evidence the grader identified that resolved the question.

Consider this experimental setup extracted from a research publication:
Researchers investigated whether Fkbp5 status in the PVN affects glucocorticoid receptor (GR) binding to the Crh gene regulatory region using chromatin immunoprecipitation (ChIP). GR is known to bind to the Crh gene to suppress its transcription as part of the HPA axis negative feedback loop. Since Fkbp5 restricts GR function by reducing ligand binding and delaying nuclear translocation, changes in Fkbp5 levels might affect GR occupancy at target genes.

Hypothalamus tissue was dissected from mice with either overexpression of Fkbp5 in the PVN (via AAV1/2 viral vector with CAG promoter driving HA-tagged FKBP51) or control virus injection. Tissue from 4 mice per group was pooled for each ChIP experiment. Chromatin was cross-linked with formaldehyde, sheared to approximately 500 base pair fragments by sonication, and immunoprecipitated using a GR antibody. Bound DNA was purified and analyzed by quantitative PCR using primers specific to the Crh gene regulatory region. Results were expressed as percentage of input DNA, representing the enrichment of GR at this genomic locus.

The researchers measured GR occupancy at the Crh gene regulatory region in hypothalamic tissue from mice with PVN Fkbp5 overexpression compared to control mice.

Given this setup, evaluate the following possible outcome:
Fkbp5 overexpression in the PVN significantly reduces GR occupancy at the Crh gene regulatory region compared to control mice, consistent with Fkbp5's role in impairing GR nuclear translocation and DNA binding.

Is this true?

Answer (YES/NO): NO